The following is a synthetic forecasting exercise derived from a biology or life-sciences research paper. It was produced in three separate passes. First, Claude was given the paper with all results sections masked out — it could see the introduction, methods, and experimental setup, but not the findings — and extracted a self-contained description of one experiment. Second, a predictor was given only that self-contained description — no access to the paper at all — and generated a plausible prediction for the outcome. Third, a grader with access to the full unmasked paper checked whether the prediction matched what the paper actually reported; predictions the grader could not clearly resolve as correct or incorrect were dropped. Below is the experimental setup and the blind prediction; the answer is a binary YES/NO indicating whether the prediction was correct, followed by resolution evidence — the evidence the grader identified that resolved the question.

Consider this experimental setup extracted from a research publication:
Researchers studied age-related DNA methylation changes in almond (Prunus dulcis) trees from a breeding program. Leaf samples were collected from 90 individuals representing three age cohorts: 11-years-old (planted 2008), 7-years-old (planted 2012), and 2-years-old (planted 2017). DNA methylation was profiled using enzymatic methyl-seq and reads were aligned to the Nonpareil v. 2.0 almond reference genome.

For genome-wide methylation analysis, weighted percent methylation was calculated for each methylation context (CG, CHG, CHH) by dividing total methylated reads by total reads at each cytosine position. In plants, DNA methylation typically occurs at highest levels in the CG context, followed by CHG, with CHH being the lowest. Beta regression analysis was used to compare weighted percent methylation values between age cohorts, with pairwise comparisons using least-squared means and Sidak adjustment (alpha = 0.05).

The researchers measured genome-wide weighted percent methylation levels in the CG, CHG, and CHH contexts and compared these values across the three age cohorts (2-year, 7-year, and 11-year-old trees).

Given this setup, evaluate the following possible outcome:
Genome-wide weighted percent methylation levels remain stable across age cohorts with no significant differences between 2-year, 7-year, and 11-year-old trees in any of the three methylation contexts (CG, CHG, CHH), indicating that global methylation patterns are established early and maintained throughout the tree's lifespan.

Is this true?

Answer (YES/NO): NO